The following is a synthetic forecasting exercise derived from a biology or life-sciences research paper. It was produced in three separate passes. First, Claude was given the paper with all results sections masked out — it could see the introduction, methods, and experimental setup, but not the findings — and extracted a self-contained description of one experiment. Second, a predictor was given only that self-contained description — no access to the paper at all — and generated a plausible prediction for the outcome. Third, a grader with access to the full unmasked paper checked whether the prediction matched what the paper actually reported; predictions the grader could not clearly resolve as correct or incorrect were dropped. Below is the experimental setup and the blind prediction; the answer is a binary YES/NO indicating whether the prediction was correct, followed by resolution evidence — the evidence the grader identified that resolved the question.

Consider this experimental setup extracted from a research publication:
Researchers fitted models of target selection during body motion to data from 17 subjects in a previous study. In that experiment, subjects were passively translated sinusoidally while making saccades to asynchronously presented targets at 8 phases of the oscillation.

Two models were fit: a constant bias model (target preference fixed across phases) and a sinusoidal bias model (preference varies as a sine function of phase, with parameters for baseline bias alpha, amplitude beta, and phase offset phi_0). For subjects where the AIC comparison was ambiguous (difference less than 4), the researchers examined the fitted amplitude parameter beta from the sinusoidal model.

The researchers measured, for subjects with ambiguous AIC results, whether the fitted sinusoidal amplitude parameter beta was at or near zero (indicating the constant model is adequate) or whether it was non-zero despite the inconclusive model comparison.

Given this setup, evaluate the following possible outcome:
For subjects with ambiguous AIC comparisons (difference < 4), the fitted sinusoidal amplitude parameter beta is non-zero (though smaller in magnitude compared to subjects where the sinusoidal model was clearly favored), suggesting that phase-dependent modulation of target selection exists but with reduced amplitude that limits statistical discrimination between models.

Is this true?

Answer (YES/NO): YES